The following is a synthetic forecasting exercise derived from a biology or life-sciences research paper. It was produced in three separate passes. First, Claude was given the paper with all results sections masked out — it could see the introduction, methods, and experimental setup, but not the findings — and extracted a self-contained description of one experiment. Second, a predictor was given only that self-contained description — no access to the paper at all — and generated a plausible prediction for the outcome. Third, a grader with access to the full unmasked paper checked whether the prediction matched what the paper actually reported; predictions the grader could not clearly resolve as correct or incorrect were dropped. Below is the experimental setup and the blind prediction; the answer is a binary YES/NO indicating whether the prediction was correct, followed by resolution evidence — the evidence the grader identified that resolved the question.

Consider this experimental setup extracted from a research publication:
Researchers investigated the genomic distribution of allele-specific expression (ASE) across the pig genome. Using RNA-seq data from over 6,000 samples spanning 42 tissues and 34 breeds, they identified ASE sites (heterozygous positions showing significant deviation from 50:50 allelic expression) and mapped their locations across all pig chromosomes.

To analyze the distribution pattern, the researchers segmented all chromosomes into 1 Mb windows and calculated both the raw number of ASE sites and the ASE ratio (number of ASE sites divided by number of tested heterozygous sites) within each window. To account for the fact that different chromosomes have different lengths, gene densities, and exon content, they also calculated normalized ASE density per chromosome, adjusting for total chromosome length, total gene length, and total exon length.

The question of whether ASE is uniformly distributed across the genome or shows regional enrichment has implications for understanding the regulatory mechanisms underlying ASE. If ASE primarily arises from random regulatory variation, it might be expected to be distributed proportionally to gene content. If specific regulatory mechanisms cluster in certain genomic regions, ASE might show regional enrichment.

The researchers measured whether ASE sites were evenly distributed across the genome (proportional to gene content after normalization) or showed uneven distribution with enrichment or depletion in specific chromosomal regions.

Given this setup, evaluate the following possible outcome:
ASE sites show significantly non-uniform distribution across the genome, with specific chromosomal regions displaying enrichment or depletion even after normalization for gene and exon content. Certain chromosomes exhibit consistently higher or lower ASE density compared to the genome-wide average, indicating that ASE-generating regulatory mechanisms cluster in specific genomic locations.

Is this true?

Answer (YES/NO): NO